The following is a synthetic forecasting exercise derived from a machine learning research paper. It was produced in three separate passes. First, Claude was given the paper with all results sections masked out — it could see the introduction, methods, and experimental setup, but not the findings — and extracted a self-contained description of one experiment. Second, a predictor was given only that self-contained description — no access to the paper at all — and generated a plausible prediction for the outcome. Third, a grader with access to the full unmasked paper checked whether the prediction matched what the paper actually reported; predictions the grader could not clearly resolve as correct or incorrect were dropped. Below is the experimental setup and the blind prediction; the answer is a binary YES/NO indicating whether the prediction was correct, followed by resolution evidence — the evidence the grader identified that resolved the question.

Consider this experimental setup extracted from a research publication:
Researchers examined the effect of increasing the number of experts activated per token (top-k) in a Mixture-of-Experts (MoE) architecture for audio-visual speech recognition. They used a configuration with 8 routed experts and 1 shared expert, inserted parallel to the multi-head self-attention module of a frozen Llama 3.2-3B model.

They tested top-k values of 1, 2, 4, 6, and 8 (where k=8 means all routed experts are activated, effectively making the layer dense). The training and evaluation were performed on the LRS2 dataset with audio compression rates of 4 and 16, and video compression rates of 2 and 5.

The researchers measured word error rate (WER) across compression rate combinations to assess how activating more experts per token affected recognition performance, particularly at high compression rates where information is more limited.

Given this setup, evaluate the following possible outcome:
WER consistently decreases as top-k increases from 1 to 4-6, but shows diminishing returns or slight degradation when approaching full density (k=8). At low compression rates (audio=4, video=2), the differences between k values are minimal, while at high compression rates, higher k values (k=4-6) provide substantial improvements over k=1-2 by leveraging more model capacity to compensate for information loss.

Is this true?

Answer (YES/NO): NO